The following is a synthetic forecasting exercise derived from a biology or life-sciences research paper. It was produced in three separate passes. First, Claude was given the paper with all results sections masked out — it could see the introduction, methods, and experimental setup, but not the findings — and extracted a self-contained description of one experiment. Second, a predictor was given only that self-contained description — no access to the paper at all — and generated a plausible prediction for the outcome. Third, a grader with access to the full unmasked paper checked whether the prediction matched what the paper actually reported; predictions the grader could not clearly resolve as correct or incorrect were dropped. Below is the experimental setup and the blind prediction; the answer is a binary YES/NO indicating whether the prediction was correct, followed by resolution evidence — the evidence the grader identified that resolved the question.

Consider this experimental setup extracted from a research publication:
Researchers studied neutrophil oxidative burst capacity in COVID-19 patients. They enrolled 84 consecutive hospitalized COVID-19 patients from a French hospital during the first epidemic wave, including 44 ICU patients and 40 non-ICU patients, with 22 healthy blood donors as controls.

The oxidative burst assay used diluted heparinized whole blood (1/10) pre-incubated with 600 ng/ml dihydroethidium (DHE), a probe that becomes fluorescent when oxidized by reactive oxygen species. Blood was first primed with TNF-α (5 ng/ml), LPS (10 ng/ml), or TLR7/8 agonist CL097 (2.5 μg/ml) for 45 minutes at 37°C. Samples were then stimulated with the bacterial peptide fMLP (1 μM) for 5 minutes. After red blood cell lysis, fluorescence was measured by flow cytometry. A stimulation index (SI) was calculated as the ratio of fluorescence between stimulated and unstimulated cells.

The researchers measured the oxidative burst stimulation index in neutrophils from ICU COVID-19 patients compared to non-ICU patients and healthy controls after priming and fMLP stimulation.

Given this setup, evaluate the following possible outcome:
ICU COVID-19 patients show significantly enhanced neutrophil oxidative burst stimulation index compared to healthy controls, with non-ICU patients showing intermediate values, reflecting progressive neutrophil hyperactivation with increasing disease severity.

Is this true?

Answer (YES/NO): NO